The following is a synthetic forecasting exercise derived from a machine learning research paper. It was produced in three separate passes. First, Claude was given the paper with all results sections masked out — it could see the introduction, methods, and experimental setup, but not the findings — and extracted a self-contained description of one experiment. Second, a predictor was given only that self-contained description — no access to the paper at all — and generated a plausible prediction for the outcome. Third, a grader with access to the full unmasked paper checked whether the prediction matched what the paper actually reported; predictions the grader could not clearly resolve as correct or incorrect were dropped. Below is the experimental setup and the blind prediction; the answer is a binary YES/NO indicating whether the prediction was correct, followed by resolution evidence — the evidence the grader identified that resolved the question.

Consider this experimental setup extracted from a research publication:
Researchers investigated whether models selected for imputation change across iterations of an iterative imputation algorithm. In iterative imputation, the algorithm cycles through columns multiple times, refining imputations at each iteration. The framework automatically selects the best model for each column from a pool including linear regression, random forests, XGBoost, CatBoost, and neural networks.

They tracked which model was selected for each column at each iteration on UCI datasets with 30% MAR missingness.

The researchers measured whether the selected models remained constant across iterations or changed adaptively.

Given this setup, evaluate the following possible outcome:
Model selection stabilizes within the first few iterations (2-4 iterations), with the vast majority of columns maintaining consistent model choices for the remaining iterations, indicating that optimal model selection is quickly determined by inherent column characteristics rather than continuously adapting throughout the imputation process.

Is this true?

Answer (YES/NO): NO